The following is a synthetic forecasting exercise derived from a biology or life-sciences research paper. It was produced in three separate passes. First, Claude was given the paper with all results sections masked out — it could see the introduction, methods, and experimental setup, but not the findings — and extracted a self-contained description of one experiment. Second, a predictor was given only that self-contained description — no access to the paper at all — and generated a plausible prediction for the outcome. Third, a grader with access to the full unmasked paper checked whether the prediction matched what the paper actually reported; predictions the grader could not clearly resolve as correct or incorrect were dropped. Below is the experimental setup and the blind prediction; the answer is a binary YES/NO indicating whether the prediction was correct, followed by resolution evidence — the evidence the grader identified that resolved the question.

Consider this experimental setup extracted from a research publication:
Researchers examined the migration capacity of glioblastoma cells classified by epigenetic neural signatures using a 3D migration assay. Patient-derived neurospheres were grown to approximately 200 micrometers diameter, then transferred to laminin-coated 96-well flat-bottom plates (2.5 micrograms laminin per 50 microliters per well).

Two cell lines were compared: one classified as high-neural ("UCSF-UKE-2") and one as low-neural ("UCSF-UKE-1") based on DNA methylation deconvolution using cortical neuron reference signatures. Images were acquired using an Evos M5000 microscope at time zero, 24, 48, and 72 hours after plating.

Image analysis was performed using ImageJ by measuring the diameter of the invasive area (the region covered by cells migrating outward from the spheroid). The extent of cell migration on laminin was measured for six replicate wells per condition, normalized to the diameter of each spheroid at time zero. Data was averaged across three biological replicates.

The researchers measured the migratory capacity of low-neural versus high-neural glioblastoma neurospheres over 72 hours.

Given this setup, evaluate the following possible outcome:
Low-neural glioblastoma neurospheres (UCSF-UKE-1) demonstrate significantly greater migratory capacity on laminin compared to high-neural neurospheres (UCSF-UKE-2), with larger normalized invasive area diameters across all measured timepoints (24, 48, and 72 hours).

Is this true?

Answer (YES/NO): NO